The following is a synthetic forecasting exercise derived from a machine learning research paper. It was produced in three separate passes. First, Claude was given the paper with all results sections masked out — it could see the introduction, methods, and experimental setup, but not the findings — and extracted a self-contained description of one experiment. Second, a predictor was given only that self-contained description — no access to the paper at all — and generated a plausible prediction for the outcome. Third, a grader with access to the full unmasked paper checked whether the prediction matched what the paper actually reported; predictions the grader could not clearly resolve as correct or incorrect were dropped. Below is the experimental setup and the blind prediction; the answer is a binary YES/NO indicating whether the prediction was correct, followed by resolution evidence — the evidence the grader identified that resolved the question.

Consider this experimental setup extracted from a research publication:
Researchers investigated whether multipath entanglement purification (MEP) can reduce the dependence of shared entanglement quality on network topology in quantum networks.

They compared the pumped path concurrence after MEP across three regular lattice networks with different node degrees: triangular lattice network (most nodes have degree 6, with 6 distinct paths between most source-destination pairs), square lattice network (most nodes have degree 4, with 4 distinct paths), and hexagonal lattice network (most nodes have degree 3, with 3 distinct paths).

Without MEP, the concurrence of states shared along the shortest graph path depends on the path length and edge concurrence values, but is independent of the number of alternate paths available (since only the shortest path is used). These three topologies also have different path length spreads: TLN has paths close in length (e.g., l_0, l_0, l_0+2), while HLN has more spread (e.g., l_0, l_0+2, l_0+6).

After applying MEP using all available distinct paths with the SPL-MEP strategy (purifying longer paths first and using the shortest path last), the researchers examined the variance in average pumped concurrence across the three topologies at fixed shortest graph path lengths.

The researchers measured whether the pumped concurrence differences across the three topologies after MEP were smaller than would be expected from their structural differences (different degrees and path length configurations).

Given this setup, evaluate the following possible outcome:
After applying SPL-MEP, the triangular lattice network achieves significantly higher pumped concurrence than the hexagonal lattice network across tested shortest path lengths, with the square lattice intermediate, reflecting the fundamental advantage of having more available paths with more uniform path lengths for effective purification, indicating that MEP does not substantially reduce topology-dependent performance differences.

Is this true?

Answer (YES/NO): NO